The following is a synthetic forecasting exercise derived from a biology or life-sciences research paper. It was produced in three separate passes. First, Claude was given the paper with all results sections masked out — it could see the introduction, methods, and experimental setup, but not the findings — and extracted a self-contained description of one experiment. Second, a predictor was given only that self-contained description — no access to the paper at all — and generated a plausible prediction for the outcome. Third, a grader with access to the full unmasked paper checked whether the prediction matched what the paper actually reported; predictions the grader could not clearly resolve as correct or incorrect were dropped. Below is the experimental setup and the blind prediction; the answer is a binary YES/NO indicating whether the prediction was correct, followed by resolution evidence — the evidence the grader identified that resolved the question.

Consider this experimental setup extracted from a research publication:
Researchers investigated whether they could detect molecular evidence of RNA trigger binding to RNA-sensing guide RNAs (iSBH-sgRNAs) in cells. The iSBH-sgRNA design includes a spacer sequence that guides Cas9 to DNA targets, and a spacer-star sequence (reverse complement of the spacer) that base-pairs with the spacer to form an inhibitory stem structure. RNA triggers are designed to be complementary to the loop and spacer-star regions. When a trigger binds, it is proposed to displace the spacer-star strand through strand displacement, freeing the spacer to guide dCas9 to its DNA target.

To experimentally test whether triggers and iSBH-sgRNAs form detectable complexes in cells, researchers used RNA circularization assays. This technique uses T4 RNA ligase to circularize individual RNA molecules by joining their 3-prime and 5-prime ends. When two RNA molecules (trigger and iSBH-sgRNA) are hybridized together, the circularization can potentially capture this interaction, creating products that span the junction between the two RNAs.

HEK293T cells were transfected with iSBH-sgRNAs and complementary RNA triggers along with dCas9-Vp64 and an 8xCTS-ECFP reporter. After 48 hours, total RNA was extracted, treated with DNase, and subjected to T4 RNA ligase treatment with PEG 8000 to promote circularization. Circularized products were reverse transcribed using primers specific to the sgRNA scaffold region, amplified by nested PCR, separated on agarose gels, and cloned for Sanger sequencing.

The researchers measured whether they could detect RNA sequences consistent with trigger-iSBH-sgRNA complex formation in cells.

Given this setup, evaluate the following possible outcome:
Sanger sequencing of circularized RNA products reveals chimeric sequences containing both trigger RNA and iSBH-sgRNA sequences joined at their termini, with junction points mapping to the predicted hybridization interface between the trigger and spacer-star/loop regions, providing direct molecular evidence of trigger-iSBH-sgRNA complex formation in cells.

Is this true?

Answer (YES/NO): NO